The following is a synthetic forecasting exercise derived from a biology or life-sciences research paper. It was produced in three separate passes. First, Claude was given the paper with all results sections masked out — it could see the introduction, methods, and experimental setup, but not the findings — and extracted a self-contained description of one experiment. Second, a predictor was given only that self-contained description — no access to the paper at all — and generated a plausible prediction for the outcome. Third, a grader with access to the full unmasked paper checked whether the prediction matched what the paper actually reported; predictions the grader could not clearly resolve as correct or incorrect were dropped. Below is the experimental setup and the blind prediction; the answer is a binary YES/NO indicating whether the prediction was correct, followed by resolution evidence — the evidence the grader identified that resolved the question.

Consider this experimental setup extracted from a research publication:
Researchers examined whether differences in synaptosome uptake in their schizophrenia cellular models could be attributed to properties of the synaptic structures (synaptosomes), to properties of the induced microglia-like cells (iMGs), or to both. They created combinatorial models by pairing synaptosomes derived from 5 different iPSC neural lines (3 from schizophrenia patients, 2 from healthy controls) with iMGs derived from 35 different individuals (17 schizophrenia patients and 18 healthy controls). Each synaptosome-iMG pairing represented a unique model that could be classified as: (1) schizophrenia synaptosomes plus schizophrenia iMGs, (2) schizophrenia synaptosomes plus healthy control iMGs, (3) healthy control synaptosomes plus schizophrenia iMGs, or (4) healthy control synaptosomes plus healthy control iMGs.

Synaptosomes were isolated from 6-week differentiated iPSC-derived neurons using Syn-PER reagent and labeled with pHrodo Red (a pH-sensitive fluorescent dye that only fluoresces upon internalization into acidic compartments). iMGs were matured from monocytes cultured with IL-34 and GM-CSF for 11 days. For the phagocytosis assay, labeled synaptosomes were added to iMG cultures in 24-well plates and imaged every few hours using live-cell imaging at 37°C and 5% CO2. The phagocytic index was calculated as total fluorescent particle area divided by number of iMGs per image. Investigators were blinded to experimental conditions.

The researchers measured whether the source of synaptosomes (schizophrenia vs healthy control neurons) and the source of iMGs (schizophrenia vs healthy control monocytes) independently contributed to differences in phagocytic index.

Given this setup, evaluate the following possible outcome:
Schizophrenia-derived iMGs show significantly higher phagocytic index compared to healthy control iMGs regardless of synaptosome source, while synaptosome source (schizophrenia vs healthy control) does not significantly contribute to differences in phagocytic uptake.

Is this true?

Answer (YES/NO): NO